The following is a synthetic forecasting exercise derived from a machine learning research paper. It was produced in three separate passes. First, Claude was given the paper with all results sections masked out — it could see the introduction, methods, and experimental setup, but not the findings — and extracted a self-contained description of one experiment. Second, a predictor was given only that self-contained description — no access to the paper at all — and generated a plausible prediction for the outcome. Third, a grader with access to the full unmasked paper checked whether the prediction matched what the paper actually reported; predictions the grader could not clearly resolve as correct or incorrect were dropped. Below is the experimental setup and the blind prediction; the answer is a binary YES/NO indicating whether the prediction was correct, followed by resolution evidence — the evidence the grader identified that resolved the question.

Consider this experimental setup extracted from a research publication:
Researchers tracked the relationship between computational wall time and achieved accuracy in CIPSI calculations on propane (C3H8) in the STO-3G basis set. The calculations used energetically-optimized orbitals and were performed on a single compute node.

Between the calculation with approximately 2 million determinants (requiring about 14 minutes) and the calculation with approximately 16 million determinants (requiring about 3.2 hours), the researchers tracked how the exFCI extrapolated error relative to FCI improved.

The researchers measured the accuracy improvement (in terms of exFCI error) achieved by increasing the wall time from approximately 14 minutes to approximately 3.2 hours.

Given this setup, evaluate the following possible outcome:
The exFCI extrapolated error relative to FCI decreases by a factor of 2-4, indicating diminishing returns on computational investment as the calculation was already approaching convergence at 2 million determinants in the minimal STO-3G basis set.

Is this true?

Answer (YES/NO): YES